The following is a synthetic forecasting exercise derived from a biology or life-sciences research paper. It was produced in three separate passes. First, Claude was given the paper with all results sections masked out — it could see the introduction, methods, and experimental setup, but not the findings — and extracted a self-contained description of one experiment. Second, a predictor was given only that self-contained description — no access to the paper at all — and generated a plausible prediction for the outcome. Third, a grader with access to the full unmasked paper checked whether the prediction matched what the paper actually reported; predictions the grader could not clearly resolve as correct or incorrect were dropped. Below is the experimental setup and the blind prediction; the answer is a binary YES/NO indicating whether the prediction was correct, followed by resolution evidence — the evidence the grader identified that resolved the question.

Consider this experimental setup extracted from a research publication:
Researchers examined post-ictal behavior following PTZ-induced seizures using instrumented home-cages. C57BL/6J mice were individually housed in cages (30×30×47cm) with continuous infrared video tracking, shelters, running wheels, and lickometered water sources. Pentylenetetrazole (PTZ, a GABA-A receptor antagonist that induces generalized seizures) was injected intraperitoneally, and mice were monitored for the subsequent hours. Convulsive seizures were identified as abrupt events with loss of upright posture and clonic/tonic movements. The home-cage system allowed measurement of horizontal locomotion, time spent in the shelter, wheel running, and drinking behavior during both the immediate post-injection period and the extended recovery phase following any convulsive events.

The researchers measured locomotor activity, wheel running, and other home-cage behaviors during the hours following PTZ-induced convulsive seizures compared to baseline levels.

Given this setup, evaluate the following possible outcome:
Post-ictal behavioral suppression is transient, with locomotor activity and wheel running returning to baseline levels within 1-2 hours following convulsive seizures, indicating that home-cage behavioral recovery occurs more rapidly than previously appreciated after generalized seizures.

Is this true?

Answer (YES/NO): NO